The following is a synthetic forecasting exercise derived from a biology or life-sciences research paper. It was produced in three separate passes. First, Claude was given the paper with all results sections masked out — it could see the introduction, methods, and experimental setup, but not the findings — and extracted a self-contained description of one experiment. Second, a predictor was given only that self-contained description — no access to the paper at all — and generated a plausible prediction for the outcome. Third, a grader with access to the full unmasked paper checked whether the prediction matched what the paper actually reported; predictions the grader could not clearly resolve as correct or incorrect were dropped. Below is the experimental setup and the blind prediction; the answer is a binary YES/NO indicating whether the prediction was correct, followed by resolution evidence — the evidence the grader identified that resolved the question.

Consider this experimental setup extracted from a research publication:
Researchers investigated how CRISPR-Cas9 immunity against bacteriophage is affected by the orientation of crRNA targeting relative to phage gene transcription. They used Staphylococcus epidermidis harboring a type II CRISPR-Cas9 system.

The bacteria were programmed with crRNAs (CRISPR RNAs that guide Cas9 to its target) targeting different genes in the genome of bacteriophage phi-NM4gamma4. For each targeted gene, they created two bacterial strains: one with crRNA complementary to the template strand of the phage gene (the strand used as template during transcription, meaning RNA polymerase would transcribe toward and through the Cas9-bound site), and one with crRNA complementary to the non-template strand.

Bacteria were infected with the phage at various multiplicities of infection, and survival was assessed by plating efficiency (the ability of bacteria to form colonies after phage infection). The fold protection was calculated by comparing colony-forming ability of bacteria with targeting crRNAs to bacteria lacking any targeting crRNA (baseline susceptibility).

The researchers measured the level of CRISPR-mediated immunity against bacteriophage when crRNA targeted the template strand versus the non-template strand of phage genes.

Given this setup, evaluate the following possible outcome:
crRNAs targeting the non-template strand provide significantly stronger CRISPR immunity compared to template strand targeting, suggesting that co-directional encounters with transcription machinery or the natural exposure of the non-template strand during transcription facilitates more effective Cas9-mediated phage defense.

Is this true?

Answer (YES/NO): NO